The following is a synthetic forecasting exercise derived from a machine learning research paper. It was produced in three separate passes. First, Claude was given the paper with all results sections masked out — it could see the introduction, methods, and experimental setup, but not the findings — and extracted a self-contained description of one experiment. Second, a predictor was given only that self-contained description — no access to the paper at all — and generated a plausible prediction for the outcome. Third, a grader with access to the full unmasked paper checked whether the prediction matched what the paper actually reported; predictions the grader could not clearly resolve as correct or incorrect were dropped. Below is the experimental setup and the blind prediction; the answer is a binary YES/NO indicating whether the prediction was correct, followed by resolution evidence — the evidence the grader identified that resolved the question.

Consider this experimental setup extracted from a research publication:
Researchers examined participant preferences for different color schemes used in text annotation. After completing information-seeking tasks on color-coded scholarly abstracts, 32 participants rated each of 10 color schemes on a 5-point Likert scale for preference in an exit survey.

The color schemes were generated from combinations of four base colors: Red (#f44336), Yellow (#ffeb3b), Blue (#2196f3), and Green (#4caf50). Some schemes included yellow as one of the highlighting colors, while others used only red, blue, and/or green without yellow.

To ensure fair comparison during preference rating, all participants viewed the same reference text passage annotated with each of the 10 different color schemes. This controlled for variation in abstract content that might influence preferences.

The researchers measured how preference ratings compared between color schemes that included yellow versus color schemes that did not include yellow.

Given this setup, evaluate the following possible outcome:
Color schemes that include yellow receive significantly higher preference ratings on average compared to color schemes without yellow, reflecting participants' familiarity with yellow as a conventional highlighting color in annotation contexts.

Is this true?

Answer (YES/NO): YES